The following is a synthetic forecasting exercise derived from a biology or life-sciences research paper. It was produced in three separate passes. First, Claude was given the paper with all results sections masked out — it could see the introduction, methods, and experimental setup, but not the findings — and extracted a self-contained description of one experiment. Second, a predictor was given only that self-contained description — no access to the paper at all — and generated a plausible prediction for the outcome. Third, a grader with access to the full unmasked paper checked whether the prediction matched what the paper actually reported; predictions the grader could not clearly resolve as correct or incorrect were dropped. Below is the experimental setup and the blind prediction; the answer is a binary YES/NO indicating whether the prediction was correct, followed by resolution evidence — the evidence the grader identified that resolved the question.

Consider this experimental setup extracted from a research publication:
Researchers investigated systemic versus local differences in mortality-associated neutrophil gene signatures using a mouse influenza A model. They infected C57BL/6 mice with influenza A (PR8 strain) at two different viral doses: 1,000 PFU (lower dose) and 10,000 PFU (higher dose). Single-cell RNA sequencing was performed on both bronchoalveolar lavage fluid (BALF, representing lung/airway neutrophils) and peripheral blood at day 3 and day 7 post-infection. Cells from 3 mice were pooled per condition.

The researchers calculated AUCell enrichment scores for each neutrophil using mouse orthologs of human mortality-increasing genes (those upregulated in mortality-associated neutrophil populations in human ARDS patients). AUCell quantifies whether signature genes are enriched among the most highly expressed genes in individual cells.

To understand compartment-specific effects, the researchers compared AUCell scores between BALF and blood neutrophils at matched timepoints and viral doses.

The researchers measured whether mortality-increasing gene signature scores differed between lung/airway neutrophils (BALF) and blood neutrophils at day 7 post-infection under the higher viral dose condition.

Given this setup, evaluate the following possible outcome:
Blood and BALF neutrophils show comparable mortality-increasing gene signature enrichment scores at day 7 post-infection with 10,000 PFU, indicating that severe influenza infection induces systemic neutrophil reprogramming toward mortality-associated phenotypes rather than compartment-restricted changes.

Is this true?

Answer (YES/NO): NO